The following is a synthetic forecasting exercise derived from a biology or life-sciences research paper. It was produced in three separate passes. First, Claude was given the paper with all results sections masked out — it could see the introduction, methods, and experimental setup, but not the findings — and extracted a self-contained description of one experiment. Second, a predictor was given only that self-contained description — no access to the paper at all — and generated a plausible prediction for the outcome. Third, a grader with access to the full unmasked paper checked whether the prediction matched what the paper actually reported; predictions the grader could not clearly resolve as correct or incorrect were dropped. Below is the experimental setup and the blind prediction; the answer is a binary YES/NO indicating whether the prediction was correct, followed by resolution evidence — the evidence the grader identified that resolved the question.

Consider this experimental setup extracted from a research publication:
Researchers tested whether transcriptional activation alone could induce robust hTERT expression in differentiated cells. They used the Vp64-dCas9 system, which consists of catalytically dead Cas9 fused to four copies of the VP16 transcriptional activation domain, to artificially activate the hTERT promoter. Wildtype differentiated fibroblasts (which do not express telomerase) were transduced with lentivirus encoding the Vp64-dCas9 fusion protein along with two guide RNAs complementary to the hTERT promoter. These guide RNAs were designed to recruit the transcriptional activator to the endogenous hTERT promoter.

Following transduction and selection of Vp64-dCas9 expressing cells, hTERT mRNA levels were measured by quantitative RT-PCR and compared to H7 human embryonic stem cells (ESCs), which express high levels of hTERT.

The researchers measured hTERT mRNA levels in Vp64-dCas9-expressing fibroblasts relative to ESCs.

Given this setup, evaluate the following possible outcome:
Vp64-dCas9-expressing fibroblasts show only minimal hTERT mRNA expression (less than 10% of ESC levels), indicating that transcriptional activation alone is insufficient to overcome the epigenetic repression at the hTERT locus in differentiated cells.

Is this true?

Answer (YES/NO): YES